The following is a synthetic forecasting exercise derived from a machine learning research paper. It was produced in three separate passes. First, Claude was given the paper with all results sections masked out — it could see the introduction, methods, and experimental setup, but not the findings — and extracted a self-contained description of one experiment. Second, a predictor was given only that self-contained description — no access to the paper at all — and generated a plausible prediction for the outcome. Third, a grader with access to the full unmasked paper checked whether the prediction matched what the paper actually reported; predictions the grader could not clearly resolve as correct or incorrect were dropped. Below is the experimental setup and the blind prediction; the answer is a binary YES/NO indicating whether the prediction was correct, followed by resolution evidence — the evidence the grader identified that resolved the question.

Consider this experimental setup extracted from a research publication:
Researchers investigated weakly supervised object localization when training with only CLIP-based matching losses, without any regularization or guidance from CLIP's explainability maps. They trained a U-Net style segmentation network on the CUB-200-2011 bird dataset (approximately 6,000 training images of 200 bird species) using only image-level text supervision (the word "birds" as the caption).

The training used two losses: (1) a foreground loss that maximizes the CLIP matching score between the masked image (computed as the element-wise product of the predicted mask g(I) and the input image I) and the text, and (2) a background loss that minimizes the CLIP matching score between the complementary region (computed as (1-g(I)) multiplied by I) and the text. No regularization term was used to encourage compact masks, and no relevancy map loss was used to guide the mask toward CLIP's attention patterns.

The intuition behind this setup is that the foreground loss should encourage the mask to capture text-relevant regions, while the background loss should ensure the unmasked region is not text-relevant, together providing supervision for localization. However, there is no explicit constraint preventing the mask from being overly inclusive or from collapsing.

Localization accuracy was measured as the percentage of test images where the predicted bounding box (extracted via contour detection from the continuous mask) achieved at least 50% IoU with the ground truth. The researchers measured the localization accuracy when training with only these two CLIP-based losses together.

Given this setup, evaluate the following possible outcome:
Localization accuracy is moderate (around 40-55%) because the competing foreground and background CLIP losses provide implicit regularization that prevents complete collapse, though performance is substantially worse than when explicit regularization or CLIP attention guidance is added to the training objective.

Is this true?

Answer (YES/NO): YES